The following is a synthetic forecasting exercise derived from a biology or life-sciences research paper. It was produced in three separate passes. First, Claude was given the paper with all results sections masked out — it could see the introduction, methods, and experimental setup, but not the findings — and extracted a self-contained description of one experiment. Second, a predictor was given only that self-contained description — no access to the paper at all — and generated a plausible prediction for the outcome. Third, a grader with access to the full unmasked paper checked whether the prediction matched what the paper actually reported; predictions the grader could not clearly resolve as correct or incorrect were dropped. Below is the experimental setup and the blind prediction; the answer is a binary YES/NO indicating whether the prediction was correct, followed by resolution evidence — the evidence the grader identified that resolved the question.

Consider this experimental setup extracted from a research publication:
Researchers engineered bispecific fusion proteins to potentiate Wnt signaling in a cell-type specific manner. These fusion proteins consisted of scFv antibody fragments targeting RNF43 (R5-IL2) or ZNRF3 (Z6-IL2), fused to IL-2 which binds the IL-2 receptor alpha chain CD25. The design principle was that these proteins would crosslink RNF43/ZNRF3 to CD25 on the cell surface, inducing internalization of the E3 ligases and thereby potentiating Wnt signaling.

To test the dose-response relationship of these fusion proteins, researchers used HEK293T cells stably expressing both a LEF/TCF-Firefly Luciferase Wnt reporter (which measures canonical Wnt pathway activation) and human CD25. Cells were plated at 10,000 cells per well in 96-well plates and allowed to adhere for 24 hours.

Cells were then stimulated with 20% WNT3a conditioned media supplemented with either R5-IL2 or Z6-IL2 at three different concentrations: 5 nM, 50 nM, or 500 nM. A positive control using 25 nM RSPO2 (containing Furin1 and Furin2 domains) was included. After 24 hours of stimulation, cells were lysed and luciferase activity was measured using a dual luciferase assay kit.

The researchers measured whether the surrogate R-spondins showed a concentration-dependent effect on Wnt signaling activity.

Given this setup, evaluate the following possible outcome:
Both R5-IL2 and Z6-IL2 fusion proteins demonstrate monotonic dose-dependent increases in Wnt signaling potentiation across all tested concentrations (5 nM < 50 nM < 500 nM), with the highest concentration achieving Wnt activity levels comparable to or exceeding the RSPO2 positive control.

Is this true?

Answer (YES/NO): NO